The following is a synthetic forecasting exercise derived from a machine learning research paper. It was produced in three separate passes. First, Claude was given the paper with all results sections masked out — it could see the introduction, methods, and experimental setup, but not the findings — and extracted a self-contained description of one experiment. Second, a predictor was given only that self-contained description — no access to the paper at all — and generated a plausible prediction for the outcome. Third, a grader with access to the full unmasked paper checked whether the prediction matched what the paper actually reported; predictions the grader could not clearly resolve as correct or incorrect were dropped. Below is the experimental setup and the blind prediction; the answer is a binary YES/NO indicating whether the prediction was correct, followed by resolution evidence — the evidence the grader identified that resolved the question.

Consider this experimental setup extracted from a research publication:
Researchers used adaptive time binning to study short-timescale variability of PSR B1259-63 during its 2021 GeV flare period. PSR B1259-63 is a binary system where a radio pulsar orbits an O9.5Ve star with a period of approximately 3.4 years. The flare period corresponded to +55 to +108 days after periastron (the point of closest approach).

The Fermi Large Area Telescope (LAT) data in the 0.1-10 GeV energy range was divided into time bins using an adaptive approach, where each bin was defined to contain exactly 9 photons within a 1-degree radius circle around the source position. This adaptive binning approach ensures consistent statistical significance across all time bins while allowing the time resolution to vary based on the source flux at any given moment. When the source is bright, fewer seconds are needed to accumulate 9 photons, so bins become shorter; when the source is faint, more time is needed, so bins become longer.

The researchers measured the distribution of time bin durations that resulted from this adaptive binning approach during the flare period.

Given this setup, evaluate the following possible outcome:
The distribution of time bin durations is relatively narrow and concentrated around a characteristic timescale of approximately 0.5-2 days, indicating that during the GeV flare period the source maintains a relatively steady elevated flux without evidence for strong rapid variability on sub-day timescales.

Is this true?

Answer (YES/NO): NO